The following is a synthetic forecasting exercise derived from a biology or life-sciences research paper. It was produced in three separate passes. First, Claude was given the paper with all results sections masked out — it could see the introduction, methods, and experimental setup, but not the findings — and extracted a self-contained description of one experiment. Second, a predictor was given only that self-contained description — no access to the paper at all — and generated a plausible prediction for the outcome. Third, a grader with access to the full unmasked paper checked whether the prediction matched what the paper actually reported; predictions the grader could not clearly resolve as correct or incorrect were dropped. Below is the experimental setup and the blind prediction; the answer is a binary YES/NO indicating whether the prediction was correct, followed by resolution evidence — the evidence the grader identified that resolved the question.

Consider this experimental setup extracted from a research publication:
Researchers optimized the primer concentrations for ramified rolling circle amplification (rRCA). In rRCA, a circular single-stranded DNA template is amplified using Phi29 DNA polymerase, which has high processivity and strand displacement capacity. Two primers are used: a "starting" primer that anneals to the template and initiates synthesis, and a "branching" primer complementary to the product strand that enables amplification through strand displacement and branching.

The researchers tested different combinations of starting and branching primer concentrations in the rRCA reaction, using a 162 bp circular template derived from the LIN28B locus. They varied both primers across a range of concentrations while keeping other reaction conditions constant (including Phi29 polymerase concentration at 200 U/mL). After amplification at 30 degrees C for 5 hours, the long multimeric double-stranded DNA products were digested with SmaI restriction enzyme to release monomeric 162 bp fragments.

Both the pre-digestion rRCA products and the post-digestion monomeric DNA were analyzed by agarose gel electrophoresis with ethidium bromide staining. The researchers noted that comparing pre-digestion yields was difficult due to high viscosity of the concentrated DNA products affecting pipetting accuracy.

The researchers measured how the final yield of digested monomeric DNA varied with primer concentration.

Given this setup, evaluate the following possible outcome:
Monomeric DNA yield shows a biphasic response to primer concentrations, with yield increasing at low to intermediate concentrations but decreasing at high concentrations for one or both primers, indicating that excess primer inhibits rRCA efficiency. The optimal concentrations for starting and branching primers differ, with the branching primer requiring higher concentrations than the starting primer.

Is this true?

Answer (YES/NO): NO